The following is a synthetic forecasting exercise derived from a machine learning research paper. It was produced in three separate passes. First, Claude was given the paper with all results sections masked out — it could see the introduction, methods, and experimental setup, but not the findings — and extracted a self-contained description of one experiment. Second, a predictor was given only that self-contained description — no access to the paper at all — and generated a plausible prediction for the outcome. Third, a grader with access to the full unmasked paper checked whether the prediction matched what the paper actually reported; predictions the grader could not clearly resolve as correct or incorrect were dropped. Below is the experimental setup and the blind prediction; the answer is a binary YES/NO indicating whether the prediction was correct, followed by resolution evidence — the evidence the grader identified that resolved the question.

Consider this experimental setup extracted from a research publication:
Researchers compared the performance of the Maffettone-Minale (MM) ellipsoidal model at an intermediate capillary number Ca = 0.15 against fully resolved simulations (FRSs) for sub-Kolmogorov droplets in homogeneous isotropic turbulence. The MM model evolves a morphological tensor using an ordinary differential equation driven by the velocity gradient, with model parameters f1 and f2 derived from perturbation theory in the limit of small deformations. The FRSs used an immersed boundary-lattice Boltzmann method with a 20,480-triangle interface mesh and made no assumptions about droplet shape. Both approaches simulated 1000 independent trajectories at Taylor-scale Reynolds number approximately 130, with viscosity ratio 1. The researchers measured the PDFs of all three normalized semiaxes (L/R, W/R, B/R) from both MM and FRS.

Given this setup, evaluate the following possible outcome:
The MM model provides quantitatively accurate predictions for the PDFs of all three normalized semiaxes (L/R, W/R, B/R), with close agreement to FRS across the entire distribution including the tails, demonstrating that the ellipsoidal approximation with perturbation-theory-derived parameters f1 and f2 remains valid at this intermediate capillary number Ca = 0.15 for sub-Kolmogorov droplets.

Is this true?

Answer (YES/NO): NO